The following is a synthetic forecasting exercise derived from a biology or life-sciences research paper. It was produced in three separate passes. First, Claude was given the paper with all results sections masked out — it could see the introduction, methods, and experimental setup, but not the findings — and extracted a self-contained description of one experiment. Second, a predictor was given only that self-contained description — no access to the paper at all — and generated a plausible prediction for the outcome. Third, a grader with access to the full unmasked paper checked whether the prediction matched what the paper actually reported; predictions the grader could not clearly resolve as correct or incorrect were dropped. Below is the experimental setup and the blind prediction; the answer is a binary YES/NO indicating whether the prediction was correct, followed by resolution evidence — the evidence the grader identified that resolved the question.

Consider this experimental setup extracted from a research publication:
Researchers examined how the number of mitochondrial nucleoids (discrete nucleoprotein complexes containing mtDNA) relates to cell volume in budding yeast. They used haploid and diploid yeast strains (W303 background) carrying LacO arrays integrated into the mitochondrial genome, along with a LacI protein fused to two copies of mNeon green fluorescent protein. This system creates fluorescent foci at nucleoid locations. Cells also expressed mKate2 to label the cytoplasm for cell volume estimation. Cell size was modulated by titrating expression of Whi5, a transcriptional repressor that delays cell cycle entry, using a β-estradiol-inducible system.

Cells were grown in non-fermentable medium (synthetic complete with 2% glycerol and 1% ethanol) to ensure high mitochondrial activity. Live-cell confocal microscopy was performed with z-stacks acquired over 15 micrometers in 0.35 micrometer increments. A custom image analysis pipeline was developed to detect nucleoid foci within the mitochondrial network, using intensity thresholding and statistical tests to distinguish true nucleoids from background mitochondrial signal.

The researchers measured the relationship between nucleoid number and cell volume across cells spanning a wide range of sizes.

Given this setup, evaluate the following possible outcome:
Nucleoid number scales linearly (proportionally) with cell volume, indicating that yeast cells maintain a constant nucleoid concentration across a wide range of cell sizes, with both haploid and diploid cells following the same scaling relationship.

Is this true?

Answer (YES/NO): NO